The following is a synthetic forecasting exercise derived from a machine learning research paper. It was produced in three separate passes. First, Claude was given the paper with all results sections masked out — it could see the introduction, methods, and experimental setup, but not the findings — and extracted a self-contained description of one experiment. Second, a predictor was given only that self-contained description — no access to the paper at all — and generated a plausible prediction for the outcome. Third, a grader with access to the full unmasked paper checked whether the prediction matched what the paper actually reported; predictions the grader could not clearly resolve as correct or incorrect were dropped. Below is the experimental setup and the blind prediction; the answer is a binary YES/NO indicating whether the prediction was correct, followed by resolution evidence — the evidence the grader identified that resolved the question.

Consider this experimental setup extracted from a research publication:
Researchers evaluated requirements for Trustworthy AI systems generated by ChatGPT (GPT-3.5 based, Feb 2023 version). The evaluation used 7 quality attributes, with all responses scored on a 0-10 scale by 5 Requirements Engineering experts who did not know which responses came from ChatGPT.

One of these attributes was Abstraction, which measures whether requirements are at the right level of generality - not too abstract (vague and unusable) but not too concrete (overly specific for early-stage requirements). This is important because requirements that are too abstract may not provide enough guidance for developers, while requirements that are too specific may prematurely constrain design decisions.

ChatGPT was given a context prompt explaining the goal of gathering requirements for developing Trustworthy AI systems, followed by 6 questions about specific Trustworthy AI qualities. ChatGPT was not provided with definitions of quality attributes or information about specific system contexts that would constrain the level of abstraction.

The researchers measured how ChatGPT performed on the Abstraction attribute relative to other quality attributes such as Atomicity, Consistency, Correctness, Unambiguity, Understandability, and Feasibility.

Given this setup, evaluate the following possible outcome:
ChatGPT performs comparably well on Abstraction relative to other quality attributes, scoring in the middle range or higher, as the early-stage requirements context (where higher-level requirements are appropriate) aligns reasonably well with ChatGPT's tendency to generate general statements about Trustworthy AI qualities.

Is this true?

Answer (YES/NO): YES